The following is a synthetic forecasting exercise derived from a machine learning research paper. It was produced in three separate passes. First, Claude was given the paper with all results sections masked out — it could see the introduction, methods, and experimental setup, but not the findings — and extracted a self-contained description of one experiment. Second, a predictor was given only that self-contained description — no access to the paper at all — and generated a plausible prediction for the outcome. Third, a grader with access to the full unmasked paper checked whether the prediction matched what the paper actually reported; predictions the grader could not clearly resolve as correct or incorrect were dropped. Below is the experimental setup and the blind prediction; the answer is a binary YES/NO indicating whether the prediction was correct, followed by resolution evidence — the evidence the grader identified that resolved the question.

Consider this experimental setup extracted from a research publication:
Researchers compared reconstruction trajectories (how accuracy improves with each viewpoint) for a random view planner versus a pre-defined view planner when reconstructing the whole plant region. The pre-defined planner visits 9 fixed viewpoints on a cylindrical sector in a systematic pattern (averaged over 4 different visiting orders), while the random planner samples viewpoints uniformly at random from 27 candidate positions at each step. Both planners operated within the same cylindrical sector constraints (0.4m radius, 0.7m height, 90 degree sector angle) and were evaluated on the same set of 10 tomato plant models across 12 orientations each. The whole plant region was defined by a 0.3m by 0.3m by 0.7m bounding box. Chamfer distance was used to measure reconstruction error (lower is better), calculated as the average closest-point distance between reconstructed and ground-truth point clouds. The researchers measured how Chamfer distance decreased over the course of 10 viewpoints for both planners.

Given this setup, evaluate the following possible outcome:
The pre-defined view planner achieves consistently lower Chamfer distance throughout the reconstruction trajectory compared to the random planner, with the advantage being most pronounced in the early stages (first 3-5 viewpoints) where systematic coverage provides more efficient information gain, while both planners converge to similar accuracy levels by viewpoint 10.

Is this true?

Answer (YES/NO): NO